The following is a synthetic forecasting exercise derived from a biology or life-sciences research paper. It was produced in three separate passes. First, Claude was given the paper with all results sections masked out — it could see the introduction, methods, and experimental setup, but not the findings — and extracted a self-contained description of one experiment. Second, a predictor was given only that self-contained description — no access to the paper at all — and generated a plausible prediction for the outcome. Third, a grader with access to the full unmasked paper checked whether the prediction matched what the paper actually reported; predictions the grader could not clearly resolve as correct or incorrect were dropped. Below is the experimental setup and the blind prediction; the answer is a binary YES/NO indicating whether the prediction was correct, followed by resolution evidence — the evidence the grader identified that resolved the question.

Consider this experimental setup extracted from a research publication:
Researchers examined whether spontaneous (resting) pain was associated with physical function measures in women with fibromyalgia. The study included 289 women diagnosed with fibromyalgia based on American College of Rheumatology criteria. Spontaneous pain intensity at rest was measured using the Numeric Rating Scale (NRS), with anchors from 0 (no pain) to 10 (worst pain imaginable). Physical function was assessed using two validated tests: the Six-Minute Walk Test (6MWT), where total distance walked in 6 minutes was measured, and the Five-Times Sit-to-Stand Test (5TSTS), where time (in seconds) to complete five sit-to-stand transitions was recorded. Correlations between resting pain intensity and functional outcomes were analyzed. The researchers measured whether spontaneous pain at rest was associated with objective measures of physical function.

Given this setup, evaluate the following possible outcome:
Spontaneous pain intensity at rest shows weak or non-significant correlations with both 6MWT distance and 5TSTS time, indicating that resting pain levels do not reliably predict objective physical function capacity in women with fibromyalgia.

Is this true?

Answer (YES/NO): NO